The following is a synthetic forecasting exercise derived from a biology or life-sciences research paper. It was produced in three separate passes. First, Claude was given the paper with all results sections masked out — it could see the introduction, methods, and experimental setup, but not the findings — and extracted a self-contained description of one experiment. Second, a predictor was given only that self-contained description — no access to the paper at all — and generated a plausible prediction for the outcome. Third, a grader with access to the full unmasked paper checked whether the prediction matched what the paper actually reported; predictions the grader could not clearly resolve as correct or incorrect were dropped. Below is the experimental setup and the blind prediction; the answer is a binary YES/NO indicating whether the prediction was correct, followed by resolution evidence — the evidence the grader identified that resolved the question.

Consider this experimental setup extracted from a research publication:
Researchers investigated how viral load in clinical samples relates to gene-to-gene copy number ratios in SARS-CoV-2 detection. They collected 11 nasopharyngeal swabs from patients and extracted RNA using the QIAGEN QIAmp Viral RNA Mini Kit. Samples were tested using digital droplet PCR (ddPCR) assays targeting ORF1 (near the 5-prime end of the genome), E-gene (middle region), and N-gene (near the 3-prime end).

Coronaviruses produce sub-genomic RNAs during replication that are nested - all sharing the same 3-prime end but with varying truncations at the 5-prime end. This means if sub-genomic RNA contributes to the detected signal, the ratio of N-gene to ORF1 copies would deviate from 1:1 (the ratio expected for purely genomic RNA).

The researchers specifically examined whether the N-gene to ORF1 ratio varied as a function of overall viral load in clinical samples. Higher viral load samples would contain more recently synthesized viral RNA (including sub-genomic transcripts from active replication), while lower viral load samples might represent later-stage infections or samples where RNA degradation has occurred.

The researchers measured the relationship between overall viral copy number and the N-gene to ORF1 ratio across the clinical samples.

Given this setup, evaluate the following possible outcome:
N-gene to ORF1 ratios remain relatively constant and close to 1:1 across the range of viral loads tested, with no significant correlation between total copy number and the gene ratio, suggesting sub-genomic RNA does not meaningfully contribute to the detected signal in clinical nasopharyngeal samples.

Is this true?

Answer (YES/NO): NO